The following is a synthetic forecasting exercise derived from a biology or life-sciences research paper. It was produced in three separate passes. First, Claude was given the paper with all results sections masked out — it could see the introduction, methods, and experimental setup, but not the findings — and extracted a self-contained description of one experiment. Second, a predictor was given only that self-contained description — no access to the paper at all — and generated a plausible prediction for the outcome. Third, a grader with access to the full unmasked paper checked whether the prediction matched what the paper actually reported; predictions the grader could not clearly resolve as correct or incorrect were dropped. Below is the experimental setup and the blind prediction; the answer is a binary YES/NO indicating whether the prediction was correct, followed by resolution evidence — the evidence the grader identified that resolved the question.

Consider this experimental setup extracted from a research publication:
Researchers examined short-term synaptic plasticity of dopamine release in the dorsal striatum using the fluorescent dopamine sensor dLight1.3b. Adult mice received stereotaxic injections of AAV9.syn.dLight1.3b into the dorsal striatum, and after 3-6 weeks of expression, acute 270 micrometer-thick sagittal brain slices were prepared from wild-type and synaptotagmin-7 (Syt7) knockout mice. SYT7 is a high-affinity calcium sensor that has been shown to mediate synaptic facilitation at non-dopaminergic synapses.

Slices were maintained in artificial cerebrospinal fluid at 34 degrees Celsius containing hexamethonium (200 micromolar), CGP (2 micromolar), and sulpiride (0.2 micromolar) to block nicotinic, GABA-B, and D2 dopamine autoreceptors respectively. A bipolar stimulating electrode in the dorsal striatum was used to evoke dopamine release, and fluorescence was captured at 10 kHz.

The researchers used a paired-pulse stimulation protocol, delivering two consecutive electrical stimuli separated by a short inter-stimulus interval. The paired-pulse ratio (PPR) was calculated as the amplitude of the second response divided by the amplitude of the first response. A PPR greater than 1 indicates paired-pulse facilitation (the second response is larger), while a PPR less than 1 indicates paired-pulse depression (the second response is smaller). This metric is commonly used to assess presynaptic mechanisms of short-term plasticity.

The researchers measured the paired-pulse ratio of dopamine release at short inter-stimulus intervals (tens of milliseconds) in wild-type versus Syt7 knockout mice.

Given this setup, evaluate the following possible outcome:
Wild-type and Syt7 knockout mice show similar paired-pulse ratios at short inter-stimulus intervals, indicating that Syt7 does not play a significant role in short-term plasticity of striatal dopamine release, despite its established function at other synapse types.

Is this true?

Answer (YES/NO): NO